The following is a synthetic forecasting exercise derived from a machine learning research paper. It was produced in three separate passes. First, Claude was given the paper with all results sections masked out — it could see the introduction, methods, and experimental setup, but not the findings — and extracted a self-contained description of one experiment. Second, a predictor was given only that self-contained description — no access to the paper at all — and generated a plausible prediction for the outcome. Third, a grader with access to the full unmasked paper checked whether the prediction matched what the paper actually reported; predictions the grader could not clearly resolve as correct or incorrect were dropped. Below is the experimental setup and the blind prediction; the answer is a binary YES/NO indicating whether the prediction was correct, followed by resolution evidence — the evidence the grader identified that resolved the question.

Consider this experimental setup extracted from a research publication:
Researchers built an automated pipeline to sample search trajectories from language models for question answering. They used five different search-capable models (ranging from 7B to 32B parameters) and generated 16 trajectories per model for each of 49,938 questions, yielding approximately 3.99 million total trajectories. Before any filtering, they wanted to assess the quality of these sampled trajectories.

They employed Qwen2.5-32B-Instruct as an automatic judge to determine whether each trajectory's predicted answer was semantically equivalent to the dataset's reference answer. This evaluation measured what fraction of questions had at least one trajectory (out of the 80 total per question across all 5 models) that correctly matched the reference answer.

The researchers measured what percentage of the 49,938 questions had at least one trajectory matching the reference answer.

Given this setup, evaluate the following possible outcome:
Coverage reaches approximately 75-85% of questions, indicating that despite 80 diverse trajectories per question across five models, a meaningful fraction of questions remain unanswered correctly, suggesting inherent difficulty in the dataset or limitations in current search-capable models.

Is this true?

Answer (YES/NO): NO